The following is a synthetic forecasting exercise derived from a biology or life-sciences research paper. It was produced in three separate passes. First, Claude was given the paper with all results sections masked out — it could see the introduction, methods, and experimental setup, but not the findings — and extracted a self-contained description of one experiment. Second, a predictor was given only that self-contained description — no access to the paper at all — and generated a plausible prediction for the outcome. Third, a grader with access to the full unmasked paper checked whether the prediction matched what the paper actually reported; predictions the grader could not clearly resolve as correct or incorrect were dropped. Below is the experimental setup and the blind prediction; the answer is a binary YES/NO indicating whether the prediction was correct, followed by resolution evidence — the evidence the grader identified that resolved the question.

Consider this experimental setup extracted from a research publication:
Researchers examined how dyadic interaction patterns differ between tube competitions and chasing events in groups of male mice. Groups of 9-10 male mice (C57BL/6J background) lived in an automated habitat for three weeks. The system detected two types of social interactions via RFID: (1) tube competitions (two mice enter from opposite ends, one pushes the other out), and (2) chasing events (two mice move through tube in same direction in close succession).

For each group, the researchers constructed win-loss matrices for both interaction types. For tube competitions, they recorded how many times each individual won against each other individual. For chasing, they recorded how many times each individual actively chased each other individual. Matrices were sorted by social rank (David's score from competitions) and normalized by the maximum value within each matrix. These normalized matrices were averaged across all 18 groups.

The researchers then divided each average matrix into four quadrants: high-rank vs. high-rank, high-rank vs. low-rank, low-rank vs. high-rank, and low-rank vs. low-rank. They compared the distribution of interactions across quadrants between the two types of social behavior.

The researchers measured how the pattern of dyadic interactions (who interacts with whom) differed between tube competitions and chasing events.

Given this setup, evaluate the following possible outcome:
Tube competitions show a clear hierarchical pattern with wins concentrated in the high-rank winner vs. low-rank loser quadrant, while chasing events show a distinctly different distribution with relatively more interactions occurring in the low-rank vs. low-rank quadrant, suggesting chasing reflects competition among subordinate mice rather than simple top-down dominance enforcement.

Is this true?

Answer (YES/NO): NO